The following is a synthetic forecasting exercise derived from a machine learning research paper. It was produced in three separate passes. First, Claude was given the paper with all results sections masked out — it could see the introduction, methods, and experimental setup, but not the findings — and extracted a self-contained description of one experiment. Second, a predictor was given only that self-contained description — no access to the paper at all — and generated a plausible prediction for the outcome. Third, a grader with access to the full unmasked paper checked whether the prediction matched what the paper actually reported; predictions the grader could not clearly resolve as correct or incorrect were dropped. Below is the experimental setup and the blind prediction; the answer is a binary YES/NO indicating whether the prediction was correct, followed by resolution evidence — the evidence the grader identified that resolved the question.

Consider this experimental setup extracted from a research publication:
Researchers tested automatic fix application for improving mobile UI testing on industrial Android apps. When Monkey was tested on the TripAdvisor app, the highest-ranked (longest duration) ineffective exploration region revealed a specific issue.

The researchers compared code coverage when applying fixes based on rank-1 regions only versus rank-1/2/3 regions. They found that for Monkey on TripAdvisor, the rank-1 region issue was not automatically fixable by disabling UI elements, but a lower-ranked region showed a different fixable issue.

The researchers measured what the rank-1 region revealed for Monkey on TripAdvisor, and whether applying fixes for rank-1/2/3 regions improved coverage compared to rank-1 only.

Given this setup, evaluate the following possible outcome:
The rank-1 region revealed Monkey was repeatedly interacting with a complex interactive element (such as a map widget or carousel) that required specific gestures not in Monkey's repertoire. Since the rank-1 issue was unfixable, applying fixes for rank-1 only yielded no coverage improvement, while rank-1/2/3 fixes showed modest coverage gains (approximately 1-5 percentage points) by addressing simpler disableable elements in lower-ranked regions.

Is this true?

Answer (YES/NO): NO